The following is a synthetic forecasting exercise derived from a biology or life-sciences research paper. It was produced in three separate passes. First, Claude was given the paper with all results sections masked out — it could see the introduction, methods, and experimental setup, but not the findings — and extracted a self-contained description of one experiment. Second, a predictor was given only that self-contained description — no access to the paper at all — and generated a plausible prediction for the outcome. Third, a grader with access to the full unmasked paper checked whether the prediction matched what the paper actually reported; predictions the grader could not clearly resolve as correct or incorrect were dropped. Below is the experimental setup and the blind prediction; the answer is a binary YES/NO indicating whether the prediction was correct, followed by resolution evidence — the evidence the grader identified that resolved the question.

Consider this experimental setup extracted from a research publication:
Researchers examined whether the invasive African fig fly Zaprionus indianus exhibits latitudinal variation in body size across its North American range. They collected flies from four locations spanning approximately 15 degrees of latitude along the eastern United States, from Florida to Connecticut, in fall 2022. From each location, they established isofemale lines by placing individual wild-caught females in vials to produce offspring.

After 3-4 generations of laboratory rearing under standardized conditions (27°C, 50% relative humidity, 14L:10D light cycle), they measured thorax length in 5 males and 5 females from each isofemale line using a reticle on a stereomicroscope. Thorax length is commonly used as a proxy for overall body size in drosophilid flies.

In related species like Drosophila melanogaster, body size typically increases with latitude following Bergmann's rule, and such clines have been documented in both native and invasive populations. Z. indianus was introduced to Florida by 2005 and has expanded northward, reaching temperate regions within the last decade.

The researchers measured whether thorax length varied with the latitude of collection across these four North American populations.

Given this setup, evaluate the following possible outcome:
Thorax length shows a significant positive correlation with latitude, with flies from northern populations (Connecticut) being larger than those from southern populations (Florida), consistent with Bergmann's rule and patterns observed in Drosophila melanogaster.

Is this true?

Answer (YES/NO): NO